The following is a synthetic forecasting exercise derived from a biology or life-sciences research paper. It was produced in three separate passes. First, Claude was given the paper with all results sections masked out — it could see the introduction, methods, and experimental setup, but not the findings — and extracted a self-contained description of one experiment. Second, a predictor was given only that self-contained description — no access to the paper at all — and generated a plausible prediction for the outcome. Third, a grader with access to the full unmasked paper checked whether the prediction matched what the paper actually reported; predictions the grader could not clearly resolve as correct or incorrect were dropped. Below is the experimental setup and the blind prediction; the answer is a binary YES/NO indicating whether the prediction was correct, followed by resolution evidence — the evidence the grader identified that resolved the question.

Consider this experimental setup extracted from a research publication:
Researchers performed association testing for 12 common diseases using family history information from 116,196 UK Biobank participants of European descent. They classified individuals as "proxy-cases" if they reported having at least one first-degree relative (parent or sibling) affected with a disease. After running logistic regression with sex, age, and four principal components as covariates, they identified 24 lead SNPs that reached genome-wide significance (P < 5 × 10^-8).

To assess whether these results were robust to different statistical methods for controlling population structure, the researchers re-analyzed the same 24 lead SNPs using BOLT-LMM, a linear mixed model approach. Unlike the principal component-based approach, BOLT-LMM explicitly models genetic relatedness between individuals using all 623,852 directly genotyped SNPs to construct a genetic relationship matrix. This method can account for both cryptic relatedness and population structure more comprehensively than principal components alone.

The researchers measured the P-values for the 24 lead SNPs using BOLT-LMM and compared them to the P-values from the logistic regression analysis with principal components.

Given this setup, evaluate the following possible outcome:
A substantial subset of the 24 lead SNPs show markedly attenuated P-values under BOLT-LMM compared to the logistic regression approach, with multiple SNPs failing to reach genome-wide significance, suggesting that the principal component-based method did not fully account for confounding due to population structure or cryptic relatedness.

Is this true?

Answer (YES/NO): NO